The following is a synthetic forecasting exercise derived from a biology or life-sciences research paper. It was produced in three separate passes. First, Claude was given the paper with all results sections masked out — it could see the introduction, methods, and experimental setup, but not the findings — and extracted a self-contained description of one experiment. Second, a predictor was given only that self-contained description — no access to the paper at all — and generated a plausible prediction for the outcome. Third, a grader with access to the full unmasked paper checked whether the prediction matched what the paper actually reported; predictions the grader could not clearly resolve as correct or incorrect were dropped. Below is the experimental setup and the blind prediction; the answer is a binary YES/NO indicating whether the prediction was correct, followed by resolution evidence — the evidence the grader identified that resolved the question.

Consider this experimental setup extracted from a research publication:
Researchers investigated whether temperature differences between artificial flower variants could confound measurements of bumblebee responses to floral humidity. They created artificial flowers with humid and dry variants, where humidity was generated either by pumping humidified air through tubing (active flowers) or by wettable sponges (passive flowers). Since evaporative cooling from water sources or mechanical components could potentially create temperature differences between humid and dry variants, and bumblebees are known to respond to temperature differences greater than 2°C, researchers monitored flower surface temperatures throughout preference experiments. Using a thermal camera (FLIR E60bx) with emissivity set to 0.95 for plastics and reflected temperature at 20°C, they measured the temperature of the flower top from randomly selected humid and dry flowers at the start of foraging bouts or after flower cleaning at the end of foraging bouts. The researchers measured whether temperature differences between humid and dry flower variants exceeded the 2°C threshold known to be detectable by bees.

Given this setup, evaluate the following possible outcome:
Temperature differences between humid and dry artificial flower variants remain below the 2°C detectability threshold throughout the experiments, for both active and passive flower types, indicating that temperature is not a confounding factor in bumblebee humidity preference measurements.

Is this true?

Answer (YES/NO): YES